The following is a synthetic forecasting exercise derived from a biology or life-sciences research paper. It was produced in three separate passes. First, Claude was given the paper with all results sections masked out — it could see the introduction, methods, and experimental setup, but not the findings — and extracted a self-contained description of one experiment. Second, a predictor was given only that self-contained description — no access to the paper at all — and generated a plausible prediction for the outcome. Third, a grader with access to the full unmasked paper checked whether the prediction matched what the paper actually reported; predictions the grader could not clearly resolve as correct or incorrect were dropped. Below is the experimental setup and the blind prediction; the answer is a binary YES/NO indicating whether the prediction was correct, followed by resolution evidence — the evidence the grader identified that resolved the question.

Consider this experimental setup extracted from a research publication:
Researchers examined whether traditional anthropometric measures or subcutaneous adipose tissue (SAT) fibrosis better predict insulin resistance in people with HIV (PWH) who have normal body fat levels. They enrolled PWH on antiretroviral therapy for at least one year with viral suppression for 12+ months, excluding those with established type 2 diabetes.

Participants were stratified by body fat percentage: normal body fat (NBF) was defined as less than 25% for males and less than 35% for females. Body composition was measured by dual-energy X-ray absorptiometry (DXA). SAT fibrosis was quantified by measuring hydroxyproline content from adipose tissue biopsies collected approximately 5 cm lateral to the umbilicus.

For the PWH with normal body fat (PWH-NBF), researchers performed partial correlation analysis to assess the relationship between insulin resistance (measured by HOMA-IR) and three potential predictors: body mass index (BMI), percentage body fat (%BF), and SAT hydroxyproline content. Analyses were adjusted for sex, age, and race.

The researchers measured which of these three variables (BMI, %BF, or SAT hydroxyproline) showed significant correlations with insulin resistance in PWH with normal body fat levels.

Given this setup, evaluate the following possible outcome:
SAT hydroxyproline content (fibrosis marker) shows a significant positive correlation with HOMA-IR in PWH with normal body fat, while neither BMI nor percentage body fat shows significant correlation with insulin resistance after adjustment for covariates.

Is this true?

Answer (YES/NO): YES